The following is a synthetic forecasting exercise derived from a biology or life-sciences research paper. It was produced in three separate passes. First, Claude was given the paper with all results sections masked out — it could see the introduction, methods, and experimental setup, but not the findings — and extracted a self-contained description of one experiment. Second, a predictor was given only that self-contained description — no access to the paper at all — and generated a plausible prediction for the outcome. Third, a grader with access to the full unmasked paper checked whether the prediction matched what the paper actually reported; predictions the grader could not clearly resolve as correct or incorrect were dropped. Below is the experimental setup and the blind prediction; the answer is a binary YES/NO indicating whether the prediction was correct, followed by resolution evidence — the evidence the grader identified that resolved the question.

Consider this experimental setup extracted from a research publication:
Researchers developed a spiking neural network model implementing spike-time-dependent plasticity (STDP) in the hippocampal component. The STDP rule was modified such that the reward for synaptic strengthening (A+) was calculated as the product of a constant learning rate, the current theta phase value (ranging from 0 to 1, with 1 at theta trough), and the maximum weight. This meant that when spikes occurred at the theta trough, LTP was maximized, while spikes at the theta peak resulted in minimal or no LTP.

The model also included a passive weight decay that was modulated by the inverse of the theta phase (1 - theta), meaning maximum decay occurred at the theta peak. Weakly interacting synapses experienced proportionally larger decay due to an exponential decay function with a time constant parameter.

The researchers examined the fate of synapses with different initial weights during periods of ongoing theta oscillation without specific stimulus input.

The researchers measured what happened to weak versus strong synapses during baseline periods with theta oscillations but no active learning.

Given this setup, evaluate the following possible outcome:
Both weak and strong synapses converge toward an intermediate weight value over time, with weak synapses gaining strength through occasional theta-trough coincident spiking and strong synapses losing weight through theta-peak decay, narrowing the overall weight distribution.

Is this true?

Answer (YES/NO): NO